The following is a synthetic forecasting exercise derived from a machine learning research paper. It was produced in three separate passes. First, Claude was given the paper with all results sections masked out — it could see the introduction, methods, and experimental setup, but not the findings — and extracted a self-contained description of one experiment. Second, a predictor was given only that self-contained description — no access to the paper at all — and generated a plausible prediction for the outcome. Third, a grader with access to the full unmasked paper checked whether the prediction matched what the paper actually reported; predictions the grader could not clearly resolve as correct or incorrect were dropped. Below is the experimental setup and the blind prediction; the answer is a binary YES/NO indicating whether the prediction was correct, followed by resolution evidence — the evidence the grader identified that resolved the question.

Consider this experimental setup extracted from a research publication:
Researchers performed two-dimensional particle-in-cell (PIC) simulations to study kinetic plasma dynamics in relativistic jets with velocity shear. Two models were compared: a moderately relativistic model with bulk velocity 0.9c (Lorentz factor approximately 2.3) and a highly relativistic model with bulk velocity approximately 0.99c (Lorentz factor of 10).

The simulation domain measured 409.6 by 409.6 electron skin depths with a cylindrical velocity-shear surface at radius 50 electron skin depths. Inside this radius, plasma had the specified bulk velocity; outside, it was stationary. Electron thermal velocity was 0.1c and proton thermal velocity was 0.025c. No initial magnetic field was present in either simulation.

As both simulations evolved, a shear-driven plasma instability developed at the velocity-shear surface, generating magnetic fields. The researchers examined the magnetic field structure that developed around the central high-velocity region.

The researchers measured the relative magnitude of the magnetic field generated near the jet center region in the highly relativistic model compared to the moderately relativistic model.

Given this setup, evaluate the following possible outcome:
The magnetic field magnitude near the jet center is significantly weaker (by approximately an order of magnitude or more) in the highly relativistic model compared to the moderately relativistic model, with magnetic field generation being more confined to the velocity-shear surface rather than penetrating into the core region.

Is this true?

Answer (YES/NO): NO